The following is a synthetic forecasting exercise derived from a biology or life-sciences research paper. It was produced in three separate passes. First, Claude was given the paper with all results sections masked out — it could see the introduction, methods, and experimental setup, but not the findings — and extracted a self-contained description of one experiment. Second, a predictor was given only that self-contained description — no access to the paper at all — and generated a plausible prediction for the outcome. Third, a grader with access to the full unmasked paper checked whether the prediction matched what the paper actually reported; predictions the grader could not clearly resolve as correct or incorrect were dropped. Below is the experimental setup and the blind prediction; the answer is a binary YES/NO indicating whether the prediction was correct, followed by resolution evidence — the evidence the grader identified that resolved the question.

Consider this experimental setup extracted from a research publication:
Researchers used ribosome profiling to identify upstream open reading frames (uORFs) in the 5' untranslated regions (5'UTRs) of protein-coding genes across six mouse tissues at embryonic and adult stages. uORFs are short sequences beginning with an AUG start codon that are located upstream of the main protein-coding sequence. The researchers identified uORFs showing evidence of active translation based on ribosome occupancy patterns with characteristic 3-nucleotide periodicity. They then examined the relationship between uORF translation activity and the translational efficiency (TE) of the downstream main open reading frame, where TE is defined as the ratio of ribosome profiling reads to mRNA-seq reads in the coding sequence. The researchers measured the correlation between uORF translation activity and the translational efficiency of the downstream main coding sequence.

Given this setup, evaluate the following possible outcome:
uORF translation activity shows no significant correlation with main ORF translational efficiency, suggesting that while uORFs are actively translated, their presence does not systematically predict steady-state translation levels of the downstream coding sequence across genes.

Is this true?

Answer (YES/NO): NO